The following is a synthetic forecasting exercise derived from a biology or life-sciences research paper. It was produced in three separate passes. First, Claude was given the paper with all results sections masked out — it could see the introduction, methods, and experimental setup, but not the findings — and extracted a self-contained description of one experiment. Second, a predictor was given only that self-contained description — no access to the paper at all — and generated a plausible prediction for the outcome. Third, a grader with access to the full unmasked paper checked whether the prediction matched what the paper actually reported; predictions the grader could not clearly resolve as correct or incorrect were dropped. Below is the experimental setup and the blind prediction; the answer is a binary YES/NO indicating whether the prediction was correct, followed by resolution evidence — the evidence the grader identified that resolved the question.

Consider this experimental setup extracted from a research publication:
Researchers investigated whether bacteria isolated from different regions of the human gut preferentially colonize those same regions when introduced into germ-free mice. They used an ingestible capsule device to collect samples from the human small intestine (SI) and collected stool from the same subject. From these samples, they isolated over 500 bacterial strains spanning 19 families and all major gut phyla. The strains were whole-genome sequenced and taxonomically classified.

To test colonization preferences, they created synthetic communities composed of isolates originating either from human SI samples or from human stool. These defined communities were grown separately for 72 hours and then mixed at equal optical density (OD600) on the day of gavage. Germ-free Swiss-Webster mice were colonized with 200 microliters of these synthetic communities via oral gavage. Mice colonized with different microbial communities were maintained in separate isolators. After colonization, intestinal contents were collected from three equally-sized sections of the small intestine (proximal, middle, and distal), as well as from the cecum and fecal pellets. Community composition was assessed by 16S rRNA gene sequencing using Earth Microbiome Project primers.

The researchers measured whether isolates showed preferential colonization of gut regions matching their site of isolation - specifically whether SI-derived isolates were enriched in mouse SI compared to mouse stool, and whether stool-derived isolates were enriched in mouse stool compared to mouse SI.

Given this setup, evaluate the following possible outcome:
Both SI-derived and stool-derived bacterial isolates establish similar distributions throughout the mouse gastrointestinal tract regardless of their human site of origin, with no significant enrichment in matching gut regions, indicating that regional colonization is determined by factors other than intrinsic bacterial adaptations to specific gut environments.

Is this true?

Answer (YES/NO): NO